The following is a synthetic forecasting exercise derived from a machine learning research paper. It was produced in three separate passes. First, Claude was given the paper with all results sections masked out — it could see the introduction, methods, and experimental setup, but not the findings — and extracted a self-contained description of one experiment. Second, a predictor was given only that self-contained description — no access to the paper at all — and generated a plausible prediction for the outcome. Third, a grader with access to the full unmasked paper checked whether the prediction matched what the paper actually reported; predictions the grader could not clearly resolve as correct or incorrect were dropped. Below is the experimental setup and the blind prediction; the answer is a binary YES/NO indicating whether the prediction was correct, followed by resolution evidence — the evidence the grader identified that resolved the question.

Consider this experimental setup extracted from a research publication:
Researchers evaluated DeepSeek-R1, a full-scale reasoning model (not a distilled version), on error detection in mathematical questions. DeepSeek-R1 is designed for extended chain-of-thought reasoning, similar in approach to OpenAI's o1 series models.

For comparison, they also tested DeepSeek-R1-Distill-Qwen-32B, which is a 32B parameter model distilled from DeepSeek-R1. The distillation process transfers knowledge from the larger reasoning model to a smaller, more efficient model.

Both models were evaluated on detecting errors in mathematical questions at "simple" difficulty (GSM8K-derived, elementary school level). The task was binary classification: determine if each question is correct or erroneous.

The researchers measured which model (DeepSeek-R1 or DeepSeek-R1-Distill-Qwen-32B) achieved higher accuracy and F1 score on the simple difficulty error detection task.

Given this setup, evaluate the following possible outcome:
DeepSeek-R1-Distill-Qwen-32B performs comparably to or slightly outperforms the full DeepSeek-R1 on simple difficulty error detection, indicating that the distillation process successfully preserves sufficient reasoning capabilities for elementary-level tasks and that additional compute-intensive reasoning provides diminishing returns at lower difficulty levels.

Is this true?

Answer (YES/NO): YES